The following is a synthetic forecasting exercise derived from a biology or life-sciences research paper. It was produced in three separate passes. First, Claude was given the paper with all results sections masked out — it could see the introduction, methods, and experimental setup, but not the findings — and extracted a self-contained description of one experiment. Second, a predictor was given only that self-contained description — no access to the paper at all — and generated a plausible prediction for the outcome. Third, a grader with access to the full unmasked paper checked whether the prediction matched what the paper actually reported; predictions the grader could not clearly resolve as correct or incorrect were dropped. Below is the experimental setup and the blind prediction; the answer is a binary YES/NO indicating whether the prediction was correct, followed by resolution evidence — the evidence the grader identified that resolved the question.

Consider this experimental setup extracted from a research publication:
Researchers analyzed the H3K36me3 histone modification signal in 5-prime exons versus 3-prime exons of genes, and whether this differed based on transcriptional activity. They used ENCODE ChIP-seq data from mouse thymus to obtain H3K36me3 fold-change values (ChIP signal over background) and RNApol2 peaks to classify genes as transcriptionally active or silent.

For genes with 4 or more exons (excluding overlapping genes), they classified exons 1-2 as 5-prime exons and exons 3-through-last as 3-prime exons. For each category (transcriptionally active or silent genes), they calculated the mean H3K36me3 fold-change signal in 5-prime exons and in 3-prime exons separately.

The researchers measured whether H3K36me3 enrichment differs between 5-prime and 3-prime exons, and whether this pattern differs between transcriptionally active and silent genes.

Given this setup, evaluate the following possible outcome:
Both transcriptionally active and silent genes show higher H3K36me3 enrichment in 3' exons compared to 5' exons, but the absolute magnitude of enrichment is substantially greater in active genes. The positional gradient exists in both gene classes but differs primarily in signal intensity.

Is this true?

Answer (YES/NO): NO